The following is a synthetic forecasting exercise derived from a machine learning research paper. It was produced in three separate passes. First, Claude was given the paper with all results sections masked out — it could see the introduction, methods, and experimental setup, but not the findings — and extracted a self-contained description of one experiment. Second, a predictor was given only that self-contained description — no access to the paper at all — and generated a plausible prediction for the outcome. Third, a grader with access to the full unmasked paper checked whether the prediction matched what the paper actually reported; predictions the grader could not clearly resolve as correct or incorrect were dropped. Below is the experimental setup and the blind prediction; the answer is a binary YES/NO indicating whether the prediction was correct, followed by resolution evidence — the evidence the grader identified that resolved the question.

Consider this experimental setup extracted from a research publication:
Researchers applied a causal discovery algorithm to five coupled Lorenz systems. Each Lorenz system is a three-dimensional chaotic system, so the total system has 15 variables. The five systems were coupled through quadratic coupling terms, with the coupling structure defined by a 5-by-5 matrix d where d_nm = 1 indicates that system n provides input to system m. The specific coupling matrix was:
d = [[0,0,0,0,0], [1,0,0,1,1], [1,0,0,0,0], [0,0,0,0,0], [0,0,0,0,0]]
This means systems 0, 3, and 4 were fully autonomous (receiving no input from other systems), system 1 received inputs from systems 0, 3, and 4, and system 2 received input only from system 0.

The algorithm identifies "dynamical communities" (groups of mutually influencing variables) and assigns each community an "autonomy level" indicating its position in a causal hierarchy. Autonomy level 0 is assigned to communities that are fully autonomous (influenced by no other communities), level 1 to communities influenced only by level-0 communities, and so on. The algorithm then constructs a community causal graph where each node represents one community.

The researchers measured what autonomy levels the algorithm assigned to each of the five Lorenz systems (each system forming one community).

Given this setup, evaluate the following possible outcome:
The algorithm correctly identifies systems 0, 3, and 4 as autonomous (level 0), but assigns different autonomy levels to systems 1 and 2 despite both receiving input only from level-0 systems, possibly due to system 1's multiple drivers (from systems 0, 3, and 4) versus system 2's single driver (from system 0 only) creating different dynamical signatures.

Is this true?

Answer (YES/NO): NO